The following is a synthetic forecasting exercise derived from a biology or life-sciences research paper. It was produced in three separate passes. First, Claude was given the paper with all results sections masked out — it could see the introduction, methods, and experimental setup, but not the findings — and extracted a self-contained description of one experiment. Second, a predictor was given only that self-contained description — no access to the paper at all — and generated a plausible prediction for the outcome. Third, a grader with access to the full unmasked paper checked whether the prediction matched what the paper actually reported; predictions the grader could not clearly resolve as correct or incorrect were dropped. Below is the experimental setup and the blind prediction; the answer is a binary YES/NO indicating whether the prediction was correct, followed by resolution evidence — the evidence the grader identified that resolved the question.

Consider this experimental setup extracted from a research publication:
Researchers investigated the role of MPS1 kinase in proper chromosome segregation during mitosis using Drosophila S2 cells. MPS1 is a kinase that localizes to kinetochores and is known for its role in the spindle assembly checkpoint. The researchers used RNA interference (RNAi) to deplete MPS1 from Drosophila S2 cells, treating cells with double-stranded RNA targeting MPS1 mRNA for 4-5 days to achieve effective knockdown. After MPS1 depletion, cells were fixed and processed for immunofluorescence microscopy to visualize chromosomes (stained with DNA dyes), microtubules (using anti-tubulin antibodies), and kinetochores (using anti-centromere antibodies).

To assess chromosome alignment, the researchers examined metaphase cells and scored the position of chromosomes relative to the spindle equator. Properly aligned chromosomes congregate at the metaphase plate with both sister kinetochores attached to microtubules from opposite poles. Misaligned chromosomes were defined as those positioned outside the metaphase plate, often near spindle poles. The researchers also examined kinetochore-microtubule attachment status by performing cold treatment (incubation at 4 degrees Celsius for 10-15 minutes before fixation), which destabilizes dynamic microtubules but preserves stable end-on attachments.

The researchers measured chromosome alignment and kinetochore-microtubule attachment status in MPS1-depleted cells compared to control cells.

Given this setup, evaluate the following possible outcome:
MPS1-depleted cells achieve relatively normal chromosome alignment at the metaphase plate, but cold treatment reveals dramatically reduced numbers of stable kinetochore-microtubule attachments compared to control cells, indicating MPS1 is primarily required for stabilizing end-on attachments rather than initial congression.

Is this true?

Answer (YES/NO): NO